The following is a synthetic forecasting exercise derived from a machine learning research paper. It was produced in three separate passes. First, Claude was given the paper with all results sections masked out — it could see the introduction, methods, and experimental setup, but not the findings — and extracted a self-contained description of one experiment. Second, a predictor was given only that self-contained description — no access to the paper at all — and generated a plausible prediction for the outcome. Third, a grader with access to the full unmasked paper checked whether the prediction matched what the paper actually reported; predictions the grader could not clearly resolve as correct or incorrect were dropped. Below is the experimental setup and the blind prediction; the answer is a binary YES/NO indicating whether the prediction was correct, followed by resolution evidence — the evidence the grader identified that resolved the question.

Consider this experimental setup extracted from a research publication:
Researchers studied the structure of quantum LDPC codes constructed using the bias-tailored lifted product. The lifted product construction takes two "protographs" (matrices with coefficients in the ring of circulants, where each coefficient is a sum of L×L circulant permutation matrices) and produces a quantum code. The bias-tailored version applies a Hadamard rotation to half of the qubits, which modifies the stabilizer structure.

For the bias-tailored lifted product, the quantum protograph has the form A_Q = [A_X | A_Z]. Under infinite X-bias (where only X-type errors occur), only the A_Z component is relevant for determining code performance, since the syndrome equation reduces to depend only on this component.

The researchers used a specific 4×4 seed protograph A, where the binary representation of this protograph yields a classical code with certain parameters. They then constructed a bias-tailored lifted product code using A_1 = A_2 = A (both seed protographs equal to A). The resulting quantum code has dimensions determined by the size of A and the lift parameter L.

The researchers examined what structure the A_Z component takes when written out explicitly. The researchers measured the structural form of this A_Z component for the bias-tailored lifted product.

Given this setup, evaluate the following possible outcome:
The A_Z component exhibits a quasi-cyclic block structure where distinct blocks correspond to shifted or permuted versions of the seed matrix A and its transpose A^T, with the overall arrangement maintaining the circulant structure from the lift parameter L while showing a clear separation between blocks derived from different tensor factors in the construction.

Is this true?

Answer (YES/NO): NO